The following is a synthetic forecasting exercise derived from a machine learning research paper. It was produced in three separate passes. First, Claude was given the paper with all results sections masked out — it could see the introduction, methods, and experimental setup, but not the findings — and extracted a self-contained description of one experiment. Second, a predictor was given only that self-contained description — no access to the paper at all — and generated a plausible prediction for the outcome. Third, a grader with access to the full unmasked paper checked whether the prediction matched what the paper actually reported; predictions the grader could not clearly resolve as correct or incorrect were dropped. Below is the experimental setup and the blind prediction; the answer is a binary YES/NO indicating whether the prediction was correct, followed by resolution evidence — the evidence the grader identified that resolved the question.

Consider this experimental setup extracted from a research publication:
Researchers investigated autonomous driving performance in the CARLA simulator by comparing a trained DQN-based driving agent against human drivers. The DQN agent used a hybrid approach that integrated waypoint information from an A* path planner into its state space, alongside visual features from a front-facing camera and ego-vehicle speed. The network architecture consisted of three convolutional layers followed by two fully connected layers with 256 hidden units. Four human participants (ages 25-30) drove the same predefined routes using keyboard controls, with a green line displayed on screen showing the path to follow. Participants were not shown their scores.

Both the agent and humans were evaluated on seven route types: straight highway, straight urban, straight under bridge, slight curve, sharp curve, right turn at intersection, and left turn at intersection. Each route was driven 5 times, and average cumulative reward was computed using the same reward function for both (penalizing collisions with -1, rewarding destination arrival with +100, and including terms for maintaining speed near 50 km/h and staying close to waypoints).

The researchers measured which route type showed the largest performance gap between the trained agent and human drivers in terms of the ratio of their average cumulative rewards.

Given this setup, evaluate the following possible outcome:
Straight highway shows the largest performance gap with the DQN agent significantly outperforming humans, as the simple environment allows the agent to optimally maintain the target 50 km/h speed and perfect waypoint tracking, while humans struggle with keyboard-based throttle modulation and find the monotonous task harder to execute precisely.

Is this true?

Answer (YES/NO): NO